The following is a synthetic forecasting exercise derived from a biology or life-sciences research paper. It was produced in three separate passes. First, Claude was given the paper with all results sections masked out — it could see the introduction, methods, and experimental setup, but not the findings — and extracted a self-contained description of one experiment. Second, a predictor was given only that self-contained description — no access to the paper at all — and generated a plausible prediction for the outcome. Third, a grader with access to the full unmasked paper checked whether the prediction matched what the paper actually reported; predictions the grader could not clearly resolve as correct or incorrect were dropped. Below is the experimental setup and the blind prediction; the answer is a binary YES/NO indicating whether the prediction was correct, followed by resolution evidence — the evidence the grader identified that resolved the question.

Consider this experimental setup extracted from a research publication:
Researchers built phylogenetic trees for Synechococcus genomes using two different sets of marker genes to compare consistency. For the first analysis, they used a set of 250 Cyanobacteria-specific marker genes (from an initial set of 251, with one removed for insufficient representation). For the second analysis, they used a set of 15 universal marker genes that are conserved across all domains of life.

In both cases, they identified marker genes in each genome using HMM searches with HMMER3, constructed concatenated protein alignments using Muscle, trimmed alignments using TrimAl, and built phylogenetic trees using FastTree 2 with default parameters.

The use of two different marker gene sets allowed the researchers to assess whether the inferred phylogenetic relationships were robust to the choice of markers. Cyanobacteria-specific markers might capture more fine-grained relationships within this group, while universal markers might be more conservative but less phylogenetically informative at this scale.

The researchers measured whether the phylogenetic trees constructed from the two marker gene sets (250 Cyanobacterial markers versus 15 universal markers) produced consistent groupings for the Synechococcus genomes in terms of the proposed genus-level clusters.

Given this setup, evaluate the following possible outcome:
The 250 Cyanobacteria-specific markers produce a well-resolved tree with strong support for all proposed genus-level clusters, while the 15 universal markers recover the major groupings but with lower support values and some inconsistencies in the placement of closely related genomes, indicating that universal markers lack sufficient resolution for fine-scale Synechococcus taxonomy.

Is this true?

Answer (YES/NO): NO